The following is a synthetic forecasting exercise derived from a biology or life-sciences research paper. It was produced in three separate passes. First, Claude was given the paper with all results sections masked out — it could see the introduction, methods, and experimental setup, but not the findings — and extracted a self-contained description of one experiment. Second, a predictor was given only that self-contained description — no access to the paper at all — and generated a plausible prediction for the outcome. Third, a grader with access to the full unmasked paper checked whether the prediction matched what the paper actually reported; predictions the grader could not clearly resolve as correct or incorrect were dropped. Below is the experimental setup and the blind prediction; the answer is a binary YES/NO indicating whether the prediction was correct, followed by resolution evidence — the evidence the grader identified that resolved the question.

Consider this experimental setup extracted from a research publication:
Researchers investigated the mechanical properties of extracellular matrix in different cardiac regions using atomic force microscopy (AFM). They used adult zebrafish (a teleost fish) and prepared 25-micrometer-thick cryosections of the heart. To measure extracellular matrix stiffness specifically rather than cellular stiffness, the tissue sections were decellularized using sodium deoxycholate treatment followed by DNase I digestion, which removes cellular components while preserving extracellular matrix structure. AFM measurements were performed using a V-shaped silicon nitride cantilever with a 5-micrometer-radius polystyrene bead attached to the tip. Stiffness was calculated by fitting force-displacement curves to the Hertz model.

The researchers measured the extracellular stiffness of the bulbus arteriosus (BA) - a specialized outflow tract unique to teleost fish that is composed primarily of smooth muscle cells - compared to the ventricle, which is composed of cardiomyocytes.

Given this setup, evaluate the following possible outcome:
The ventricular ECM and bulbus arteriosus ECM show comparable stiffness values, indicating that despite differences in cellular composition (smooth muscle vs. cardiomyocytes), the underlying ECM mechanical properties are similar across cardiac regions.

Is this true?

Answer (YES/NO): NO